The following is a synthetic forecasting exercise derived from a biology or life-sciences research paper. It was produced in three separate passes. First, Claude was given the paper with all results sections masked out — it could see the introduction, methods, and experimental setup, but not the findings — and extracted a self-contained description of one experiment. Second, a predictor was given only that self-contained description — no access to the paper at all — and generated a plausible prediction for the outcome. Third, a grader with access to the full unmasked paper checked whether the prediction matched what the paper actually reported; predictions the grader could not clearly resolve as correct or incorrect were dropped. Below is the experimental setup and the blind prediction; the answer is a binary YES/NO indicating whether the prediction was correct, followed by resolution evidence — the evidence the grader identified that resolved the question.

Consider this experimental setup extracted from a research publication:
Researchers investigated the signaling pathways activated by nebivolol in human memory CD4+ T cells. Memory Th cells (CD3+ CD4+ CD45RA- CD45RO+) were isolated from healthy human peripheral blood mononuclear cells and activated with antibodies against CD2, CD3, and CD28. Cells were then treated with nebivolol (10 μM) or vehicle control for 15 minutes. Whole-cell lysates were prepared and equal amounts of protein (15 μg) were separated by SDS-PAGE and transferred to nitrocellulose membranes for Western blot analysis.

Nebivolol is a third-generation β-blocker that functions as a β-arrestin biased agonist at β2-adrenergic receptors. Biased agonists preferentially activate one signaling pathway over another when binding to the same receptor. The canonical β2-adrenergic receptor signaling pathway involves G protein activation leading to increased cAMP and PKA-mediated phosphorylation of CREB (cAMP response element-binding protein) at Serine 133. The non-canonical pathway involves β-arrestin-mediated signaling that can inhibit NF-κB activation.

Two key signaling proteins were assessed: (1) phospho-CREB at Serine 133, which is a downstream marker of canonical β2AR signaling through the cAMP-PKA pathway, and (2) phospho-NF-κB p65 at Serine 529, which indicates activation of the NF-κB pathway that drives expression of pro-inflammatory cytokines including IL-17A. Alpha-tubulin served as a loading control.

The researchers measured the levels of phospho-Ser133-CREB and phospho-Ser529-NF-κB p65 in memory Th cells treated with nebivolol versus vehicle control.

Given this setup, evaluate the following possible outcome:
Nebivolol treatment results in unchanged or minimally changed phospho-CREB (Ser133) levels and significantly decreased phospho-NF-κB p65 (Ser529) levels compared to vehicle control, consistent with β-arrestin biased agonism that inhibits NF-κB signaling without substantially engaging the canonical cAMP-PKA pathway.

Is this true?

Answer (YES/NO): YES